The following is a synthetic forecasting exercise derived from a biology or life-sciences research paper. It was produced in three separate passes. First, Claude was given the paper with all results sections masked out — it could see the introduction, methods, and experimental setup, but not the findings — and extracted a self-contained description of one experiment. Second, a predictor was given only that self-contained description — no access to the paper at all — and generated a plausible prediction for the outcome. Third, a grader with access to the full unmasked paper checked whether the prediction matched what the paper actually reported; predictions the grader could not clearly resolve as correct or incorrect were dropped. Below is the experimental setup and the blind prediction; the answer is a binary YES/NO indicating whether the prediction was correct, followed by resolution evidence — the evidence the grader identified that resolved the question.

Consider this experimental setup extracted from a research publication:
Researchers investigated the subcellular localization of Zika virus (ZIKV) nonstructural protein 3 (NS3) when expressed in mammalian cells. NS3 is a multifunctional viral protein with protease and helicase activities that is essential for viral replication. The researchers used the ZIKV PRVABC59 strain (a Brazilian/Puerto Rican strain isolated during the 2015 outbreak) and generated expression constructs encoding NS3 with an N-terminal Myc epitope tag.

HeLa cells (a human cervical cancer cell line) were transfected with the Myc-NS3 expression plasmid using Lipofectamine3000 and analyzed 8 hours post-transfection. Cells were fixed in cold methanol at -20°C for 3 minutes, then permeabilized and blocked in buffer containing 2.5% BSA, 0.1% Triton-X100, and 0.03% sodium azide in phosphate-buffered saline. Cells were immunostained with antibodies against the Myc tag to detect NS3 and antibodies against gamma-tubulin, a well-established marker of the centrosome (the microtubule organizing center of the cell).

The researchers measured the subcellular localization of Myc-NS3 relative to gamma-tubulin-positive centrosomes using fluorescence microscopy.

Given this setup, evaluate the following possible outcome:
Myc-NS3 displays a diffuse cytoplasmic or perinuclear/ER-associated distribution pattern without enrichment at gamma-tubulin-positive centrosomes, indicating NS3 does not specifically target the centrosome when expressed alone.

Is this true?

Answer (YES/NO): NO